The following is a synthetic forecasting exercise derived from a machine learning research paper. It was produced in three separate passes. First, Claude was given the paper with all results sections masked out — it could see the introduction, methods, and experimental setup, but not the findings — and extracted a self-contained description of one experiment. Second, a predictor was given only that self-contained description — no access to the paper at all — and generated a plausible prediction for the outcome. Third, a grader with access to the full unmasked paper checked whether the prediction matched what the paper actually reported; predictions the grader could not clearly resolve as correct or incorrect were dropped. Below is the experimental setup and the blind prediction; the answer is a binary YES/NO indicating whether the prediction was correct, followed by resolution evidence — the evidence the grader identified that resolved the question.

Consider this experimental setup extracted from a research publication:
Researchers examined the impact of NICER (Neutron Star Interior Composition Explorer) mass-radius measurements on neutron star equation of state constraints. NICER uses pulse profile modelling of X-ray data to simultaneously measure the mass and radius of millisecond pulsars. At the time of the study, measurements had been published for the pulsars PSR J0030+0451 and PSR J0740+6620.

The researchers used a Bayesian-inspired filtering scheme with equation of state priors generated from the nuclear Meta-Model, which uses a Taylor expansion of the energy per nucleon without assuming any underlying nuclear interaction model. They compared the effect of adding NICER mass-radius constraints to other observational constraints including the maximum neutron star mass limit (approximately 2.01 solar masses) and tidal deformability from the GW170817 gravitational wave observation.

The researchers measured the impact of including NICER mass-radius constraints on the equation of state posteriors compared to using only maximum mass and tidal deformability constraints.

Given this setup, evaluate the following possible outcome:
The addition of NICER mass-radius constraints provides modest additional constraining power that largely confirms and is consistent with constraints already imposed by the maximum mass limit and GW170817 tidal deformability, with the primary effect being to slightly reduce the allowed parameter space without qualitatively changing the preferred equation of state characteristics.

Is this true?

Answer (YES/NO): NO